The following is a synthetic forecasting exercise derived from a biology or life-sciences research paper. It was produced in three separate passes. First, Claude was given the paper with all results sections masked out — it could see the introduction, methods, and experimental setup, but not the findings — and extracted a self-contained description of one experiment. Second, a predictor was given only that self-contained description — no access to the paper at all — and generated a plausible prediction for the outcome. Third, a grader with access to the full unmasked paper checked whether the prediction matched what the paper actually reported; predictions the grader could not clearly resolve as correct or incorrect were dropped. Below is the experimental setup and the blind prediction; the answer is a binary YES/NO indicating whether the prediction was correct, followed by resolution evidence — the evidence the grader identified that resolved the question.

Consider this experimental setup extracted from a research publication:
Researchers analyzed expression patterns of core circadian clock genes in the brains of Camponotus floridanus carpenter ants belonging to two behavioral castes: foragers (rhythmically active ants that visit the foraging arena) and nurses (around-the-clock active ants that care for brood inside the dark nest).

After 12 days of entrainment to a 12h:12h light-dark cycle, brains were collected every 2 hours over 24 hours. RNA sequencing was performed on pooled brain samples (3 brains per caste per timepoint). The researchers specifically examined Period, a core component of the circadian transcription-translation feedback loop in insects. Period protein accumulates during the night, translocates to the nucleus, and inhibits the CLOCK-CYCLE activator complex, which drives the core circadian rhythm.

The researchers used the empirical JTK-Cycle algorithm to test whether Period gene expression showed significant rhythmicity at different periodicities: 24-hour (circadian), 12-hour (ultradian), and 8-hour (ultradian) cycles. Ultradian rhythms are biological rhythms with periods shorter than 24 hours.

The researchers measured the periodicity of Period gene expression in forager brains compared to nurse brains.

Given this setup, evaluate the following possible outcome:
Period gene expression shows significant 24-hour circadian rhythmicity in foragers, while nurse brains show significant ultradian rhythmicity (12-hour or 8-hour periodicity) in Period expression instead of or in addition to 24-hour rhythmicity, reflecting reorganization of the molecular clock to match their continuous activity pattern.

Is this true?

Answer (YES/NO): YES